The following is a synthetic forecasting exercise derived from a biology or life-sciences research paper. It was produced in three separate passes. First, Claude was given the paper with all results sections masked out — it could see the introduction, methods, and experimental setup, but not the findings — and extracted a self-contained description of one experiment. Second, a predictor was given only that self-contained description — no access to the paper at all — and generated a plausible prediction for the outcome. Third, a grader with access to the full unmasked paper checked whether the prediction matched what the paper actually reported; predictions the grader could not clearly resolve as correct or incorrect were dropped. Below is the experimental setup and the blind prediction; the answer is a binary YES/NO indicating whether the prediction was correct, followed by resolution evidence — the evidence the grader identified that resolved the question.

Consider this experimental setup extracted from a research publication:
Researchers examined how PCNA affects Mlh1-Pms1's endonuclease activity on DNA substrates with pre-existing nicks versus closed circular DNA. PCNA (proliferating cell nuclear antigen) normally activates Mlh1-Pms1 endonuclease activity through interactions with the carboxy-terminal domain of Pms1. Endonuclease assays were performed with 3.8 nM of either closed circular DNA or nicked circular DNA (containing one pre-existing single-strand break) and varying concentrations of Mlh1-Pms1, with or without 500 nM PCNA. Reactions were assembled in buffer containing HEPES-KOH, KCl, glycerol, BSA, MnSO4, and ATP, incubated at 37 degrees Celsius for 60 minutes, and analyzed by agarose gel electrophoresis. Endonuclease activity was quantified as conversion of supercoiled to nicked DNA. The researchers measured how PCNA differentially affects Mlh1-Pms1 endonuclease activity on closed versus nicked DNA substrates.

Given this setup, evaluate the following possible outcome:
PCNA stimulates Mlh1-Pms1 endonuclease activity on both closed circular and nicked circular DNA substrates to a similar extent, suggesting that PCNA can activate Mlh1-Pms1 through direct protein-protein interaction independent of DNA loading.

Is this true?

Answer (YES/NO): NO